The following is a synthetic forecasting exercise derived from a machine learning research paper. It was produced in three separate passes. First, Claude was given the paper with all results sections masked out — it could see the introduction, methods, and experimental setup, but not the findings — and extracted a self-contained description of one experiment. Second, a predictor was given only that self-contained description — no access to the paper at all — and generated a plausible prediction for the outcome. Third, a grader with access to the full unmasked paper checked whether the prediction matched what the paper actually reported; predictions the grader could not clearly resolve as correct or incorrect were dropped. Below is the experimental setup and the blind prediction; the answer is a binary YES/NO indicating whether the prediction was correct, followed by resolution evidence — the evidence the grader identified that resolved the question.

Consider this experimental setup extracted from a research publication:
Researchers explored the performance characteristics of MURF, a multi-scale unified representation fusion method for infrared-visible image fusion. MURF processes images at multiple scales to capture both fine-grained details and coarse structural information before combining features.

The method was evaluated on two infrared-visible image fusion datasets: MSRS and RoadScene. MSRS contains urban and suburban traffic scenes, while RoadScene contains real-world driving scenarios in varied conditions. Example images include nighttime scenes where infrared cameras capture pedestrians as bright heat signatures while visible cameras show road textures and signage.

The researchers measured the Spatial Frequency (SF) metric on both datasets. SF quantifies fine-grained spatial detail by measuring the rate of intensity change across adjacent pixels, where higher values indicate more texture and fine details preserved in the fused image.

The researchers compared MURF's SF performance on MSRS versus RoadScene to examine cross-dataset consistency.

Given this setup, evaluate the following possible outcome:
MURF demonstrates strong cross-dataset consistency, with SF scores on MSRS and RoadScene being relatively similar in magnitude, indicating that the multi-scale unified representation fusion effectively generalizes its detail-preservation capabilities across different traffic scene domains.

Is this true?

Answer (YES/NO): NO